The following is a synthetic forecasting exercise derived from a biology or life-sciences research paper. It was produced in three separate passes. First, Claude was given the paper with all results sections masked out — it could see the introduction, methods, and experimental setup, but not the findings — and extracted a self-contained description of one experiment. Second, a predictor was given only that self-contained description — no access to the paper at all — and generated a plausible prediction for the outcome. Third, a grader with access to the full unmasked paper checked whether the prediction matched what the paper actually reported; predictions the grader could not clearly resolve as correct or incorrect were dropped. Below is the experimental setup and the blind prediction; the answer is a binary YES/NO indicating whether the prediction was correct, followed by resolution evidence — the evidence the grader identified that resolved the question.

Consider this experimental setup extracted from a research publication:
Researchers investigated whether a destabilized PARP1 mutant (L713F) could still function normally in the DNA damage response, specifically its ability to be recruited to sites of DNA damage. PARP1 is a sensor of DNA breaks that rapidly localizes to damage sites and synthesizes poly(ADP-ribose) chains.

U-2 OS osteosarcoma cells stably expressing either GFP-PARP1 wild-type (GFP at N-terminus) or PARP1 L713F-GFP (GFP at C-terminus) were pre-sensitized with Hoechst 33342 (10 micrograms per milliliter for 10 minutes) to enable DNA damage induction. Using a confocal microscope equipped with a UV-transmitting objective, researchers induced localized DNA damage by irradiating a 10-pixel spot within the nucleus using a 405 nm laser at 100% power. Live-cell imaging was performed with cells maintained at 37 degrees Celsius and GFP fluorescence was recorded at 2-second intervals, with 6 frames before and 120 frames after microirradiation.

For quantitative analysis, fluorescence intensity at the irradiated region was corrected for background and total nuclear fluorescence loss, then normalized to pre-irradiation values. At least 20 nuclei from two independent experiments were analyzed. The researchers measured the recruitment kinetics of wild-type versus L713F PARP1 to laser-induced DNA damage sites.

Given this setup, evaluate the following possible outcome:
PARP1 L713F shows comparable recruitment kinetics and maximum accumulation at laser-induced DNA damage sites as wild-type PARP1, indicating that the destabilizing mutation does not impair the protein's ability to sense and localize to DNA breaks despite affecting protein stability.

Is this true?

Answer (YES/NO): NO